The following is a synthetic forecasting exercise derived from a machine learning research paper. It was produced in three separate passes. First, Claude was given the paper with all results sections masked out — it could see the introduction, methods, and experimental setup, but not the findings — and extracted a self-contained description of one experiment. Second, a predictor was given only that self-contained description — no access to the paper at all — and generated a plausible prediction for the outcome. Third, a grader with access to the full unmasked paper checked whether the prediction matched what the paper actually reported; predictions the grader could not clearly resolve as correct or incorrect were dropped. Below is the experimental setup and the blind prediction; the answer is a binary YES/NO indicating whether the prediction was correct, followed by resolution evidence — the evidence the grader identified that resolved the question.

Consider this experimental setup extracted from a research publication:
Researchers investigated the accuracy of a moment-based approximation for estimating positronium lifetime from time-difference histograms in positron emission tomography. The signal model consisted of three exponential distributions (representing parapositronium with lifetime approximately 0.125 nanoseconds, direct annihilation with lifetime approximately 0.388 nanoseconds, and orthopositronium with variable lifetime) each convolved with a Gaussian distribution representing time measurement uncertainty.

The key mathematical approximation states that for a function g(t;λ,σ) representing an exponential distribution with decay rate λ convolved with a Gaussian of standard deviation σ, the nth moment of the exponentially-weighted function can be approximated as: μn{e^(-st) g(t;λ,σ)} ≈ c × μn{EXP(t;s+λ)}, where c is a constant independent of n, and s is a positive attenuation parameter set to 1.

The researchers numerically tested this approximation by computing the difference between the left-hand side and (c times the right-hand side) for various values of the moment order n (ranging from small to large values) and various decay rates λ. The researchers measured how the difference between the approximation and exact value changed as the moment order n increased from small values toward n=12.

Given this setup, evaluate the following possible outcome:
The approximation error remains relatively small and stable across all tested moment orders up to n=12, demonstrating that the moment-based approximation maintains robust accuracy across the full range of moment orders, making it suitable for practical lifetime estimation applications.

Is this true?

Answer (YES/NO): NO